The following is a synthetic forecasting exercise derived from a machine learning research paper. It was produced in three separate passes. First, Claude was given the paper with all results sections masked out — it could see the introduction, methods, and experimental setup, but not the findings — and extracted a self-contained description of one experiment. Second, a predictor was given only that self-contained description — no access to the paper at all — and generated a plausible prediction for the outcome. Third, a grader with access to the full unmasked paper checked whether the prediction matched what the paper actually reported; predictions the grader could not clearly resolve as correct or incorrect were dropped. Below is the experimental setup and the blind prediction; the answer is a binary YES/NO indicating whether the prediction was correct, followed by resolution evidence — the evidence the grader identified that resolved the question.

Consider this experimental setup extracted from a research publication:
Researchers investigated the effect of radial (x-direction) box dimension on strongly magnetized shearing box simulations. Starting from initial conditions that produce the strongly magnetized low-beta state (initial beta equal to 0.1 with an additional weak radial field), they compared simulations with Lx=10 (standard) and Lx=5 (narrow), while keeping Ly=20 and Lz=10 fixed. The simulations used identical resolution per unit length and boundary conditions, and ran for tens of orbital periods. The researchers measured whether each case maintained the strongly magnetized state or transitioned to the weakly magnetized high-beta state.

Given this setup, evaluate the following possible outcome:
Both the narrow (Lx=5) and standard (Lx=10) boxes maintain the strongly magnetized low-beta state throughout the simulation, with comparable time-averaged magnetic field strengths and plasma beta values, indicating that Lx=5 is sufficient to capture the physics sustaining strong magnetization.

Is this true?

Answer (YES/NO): YES